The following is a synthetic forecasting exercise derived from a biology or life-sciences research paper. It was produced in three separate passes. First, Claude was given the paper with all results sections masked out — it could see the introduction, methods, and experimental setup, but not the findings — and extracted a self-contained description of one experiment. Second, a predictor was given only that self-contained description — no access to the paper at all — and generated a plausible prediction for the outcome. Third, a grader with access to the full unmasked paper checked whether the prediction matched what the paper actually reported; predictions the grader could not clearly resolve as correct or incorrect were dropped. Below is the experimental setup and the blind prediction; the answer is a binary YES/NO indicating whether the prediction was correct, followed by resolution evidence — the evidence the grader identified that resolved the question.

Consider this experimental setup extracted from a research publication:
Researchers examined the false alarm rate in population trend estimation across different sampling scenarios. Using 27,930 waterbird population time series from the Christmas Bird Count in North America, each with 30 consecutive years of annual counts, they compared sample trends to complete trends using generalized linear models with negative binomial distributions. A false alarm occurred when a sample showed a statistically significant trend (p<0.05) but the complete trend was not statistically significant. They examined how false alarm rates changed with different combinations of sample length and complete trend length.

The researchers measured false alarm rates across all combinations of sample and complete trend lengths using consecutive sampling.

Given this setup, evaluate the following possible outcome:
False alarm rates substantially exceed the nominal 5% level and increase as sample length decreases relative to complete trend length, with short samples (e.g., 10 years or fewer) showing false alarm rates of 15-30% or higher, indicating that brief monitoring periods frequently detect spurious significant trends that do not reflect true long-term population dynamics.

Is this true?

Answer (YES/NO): NO